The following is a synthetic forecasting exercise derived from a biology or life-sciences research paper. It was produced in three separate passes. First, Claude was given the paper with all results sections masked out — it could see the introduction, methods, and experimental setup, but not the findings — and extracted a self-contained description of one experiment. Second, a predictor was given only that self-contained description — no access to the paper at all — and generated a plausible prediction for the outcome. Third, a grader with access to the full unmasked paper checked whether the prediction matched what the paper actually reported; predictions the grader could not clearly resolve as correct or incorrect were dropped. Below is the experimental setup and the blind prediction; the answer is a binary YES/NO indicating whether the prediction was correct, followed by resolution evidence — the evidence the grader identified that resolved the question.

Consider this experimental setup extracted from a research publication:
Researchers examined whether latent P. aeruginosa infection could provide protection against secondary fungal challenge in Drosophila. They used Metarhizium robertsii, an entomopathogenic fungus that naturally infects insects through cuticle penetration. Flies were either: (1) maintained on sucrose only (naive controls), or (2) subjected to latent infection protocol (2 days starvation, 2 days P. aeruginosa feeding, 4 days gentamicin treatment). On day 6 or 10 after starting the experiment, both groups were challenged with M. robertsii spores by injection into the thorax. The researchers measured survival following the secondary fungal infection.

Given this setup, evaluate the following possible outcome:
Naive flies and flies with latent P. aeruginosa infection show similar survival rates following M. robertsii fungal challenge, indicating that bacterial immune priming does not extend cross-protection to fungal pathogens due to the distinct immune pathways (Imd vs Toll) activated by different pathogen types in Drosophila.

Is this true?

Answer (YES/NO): NO